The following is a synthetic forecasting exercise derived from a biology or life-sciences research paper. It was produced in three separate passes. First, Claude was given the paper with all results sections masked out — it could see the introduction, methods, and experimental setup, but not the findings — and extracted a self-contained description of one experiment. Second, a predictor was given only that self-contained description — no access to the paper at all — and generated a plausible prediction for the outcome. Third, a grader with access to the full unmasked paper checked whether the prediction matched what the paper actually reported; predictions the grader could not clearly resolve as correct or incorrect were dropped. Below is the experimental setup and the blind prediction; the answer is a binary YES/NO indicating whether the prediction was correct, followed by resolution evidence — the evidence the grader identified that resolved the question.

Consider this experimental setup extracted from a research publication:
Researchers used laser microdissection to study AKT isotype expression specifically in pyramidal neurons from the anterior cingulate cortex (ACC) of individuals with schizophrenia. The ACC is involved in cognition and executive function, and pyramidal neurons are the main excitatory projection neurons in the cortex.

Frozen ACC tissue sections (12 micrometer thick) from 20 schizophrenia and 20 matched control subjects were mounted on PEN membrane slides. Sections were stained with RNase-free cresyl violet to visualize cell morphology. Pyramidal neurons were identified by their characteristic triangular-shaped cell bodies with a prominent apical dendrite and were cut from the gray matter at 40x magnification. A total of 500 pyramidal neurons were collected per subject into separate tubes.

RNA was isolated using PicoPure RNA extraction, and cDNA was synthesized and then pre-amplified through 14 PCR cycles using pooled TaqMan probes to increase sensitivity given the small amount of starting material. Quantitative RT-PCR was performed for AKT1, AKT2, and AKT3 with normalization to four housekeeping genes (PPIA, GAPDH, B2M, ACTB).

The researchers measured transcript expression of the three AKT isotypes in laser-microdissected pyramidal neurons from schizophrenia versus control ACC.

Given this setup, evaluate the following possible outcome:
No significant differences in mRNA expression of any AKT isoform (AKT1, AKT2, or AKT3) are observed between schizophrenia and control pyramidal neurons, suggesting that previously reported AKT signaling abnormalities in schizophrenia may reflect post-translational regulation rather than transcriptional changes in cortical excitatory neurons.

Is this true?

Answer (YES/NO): NO